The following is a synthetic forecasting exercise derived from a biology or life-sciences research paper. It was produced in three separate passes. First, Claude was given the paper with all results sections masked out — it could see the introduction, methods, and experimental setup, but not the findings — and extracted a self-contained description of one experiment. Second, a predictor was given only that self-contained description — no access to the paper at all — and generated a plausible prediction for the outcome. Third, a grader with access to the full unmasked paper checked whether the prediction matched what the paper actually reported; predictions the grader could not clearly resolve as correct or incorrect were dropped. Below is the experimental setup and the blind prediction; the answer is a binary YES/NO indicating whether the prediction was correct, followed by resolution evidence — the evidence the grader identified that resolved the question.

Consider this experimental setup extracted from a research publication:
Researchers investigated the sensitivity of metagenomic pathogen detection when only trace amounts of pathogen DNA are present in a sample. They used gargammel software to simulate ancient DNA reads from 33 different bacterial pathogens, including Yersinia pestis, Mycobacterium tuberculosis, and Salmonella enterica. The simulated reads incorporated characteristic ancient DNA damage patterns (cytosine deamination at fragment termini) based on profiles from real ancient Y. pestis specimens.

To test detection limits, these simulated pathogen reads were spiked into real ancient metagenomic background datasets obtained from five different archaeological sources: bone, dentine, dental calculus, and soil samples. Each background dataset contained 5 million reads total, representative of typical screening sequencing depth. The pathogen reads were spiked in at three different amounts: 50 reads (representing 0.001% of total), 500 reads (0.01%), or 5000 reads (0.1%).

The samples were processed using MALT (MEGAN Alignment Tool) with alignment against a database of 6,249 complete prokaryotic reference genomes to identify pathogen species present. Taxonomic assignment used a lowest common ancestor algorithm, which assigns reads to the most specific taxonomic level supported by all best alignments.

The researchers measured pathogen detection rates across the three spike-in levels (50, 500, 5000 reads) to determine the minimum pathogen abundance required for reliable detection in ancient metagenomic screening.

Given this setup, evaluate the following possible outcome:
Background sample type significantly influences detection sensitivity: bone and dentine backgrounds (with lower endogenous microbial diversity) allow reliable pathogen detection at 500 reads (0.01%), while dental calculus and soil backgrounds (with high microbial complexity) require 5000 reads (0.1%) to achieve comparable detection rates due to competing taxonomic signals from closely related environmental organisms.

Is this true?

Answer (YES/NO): NO